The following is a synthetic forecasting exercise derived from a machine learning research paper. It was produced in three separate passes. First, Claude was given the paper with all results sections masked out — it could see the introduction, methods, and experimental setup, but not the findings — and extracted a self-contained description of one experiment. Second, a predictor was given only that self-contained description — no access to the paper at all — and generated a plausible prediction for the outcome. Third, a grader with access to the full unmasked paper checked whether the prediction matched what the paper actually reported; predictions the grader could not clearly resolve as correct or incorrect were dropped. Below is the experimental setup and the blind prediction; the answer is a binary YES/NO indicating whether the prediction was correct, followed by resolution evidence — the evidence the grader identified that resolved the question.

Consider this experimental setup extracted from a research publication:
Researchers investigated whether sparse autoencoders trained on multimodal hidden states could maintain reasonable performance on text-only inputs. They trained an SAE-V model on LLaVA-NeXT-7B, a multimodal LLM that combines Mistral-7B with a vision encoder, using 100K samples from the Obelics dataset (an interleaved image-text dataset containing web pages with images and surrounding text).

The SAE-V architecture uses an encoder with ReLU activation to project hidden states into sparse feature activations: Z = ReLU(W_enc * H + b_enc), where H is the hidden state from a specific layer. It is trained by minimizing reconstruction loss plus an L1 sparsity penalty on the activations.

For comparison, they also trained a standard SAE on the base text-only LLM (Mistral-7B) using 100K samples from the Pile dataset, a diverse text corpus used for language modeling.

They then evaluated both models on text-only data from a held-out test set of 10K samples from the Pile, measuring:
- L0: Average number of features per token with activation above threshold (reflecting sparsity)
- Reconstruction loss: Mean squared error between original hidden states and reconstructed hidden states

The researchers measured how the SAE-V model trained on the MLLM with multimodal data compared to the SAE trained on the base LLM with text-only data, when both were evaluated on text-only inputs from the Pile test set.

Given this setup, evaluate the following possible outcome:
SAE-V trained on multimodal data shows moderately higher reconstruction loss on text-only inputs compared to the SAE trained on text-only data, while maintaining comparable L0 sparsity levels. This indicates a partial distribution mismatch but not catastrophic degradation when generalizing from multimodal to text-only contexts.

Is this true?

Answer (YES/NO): NO